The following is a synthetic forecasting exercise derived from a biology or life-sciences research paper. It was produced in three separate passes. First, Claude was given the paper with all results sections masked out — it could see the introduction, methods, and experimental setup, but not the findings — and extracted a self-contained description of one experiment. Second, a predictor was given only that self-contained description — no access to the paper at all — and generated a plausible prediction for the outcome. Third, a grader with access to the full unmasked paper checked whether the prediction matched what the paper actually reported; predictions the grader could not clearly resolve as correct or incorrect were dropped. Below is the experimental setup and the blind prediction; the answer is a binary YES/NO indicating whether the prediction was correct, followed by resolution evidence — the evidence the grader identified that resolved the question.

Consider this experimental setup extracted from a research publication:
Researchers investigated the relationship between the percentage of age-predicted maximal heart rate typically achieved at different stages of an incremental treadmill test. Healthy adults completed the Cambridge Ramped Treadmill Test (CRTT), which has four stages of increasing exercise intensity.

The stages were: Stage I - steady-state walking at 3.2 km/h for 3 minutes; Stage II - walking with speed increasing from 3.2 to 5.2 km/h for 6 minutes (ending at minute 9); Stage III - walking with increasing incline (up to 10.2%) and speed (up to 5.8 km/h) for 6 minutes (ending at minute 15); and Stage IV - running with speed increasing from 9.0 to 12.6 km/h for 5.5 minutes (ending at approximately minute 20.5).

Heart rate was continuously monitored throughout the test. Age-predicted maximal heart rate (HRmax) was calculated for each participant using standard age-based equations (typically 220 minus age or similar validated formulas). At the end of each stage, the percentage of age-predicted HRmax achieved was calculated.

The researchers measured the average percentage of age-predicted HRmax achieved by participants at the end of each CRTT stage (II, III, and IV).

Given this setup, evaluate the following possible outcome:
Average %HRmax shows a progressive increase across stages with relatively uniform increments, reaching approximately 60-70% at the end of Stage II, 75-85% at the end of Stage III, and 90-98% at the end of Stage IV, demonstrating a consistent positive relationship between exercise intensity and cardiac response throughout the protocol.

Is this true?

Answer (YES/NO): NO